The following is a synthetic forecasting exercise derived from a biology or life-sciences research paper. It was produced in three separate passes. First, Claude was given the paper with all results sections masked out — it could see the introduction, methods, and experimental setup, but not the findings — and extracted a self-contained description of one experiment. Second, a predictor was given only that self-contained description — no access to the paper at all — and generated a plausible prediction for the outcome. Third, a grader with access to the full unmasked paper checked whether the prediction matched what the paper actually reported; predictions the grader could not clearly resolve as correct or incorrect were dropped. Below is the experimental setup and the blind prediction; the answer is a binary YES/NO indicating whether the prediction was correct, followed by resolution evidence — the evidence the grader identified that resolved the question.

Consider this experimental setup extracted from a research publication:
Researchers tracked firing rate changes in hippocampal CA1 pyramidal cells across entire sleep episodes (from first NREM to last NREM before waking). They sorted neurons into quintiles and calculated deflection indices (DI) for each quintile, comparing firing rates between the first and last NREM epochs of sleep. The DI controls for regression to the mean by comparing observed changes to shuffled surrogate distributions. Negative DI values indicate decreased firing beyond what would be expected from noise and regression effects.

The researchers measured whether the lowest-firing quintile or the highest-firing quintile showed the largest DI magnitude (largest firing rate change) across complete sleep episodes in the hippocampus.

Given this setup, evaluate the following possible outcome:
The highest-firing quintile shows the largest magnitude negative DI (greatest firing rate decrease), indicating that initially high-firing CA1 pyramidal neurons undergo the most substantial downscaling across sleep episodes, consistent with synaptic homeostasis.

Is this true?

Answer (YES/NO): NO